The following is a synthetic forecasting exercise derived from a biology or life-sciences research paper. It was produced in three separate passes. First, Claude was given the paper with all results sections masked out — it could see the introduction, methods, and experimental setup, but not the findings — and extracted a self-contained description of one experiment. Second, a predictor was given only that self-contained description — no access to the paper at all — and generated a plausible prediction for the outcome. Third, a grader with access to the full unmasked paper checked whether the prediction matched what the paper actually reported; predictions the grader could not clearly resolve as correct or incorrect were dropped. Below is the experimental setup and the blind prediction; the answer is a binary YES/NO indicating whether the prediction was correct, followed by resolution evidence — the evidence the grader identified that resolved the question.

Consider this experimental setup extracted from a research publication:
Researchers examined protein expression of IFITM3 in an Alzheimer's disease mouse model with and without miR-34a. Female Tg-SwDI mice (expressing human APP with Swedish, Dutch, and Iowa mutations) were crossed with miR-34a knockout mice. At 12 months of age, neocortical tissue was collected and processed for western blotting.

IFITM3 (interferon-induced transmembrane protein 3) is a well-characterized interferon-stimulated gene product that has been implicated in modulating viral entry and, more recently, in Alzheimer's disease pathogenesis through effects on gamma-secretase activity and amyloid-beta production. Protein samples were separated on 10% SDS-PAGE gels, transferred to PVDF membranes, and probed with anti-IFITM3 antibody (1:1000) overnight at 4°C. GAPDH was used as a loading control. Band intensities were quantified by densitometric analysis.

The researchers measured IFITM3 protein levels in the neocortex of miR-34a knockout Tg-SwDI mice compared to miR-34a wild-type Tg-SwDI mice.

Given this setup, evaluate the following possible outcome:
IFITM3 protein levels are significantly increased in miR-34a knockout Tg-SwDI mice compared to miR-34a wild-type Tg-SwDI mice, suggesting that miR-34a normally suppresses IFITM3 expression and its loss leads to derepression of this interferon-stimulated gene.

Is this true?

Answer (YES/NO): YES